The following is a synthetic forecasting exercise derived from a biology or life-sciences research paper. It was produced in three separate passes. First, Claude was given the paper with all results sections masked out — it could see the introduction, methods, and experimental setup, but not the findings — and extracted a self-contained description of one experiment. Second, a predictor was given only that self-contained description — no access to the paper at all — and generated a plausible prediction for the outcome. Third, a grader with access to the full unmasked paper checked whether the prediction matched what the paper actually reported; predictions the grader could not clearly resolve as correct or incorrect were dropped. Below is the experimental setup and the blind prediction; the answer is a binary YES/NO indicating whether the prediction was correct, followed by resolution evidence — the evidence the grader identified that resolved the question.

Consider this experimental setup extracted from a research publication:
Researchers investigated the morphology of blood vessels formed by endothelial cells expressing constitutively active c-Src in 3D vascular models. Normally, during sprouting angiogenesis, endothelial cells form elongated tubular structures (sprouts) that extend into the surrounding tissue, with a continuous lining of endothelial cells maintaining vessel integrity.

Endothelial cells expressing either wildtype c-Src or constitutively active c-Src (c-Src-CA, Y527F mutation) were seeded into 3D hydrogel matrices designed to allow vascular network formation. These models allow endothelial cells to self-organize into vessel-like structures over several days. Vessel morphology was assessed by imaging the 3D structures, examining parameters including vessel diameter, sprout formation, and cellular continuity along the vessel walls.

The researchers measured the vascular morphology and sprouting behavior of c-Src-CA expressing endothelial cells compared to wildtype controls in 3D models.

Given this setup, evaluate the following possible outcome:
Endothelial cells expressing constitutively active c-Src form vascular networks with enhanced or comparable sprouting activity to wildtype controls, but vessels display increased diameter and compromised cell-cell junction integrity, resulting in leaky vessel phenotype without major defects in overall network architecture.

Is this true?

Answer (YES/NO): NO